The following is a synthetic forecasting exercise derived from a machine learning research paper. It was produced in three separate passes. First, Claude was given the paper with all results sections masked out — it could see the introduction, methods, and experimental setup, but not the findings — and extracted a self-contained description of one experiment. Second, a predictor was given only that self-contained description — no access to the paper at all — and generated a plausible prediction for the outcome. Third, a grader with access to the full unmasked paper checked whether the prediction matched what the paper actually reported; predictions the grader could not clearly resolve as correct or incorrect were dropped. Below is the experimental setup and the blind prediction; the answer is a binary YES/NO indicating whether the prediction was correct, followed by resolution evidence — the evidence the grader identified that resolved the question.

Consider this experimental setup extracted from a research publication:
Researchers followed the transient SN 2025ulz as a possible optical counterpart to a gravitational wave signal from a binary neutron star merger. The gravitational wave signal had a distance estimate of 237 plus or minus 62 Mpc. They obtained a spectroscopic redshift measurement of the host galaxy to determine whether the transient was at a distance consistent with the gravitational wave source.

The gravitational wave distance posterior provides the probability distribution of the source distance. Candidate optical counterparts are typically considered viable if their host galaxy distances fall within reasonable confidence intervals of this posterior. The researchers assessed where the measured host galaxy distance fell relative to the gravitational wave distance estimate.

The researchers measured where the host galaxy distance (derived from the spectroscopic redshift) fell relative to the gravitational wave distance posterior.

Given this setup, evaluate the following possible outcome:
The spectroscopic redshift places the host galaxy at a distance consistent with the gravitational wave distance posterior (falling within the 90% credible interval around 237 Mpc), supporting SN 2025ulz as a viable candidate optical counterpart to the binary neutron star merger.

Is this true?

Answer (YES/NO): NO